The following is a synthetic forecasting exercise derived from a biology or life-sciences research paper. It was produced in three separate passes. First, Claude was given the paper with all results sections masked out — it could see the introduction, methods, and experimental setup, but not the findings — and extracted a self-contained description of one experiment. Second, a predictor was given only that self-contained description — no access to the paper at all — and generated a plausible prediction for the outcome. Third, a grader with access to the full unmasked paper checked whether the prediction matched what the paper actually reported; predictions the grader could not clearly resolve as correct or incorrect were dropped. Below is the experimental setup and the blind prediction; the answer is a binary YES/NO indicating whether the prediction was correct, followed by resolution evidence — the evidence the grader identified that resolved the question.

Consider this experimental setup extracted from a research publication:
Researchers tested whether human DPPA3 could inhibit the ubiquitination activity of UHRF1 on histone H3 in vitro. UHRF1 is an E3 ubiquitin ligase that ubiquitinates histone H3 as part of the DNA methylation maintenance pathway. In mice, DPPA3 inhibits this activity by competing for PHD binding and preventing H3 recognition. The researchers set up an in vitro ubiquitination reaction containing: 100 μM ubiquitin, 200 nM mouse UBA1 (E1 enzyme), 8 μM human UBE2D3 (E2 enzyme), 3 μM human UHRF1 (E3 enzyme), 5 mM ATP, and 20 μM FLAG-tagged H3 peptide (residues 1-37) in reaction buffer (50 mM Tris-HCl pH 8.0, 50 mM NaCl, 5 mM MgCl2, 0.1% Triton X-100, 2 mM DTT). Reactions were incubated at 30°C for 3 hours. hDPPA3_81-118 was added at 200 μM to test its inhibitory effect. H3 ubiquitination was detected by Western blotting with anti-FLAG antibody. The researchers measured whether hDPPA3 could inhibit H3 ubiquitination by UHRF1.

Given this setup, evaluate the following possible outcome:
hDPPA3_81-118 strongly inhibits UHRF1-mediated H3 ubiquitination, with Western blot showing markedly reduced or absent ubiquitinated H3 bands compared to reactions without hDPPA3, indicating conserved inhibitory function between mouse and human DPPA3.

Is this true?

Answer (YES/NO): NO